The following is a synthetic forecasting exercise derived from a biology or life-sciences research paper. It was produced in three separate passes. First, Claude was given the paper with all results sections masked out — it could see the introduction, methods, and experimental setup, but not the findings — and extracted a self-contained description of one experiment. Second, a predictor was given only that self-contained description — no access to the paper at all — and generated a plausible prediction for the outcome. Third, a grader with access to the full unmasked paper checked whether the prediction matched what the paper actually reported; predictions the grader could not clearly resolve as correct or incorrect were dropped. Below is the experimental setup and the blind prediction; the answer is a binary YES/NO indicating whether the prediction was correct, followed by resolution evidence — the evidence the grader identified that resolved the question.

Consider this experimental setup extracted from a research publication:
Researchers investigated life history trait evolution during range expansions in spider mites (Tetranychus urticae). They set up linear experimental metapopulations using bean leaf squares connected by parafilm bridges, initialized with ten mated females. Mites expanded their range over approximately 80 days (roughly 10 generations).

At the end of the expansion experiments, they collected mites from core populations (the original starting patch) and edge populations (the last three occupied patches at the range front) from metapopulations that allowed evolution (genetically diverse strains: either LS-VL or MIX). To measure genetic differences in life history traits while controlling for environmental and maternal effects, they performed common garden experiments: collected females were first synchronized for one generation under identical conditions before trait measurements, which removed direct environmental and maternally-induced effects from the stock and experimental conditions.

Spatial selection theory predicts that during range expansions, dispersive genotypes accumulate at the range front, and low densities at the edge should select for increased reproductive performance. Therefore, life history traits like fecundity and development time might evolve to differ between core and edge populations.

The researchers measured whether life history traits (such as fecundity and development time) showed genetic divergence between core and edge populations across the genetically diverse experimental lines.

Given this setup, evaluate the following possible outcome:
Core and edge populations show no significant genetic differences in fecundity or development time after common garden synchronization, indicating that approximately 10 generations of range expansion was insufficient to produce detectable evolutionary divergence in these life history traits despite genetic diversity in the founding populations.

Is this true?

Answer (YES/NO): NO